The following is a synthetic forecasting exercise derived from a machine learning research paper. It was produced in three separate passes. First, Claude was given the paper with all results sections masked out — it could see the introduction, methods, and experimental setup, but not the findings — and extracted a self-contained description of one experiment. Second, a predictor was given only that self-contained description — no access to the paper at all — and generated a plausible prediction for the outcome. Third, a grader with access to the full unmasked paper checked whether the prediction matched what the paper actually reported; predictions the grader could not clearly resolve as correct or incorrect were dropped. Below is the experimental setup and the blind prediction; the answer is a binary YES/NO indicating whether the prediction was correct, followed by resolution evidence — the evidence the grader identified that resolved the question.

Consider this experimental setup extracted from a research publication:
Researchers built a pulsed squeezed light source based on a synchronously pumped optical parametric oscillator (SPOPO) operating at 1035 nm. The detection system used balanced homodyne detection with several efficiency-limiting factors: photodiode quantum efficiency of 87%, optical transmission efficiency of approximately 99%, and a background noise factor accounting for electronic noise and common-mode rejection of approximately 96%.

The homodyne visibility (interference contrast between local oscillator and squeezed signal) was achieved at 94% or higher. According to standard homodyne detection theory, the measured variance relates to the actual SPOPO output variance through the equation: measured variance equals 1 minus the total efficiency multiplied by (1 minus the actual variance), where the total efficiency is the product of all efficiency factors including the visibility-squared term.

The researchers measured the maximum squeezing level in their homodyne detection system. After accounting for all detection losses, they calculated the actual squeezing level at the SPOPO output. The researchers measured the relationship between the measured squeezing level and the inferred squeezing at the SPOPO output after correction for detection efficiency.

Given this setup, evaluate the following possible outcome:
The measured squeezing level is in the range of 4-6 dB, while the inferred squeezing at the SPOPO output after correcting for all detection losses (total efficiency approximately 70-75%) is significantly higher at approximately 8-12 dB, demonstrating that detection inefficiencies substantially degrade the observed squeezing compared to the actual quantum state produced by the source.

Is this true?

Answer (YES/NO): NO